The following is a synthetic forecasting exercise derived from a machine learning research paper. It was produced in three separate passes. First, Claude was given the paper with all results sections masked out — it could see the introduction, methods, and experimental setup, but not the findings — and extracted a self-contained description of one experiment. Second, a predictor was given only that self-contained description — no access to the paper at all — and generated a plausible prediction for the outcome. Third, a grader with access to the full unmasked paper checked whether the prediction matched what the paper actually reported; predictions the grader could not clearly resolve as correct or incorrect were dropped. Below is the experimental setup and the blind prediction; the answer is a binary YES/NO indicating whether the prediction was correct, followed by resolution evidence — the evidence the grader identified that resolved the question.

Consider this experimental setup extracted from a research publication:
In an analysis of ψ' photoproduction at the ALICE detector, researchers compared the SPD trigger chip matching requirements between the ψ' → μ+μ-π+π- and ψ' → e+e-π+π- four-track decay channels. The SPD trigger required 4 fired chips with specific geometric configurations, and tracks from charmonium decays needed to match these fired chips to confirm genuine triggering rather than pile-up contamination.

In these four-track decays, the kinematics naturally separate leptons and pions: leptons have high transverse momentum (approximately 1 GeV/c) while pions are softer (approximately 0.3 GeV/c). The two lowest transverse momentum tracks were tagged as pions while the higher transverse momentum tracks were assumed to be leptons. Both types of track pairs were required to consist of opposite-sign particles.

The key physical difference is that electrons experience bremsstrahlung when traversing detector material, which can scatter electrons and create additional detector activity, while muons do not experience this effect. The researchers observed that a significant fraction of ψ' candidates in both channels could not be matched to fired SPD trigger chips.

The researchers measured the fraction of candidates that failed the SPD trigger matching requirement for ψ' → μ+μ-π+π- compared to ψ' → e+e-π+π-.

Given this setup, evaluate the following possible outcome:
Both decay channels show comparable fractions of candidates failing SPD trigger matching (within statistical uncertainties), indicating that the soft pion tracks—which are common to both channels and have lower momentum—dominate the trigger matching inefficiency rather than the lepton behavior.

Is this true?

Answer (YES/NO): NO